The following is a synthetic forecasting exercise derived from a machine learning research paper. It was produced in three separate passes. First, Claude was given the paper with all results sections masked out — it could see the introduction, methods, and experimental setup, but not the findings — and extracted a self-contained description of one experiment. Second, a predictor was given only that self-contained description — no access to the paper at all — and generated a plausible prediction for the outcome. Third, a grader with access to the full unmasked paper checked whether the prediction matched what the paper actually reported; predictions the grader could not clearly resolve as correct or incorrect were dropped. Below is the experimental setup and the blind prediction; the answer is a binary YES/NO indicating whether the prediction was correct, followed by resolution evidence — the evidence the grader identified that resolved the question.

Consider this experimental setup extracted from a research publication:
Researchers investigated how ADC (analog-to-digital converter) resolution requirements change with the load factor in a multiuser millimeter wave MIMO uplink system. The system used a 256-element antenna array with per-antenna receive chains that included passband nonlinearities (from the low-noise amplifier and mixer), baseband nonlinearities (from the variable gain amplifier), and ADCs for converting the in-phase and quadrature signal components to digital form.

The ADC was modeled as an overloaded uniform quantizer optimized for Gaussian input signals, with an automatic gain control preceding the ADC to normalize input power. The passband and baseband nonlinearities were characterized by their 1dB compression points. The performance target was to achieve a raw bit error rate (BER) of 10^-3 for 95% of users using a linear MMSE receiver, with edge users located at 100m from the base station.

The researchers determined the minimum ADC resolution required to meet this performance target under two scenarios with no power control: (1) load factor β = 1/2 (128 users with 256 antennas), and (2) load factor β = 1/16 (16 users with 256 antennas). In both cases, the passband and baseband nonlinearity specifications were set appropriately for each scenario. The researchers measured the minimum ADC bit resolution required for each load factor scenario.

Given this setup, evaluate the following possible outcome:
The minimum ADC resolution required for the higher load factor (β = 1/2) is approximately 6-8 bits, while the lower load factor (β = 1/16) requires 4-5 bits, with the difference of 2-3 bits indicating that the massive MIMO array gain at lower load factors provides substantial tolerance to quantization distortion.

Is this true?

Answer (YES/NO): NO